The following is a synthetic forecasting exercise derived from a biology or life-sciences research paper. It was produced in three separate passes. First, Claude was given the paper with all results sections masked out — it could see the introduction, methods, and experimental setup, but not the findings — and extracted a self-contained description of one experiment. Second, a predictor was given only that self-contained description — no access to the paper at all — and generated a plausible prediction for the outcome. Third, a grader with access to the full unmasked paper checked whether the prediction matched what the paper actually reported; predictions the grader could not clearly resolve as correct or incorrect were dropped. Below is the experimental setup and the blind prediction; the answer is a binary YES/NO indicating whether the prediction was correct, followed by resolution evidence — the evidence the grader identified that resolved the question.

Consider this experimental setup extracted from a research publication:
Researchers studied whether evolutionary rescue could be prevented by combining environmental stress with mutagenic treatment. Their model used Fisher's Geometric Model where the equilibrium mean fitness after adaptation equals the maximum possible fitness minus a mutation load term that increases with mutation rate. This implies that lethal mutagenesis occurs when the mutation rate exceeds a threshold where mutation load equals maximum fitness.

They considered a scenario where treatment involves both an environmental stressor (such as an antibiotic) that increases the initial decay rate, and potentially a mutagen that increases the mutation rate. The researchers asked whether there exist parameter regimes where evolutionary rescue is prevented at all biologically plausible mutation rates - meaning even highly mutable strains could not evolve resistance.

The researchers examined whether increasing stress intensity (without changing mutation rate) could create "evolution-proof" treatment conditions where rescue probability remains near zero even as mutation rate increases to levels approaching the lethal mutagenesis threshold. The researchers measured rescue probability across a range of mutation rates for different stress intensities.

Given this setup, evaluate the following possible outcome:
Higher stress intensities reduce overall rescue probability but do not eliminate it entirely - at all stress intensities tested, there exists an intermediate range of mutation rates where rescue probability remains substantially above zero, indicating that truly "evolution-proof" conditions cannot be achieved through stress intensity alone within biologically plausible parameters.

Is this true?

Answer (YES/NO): NO